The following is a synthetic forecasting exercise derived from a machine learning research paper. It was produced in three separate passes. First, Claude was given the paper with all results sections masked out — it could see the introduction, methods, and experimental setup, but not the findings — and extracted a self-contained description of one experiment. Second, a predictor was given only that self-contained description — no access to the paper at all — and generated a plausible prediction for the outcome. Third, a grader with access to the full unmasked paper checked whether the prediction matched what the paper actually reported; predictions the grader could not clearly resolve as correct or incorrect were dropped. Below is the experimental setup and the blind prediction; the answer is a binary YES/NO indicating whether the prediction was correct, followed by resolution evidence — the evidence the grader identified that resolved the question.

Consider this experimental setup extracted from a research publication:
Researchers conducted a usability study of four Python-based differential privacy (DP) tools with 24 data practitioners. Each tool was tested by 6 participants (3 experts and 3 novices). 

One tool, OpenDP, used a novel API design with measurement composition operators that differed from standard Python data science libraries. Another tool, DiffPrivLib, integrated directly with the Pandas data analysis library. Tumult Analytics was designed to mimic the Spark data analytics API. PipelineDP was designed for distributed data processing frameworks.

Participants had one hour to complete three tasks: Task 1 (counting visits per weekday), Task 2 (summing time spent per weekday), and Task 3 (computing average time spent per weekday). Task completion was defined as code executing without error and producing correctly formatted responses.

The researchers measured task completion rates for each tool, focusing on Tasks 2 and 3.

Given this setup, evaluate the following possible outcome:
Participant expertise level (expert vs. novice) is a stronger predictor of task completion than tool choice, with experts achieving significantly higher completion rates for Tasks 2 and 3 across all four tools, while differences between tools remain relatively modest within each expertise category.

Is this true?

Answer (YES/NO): NO